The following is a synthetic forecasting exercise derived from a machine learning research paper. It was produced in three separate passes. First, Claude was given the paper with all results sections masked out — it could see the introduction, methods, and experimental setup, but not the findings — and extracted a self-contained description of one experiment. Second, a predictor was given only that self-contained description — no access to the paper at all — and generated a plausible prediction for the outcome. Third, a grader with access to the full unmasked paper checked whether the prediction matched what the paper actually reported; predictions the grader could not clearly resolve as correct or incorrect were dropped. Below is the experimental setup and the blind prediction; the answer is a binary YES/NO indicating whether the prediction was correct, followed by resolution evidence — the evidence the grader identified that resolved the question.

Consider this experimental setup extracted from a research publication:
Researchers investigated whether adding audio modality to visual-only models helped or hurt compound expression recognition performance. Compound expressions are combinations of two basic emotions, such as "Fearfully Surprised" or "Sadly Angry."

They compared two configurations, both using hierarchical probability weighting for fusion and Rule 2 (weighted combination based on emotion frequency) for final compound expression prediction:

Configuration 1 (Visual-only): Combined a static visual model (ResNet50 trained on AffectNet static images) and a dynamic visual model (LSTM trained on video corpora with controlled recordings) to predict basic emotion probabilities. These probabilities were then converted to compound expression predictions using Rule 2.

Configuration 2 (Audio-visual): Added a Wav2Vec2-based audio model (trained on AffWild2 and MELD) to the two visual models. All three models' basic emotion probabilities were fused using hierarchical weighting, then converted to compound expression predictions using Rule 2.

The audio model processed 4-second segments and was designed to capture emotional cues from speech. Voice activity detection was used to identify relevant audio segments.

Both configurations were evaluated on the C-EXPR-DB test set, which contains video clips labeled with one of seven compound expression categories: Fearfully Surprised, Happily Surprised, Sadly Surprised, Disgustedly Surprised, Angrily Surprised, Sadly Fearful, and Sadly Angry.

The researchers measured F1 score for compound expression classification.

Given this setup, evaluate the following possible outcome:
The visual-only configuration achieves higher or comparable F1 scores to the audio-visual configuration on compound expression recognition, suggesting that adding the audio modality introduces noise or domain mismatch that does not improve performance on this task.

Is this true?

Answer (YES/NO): YES